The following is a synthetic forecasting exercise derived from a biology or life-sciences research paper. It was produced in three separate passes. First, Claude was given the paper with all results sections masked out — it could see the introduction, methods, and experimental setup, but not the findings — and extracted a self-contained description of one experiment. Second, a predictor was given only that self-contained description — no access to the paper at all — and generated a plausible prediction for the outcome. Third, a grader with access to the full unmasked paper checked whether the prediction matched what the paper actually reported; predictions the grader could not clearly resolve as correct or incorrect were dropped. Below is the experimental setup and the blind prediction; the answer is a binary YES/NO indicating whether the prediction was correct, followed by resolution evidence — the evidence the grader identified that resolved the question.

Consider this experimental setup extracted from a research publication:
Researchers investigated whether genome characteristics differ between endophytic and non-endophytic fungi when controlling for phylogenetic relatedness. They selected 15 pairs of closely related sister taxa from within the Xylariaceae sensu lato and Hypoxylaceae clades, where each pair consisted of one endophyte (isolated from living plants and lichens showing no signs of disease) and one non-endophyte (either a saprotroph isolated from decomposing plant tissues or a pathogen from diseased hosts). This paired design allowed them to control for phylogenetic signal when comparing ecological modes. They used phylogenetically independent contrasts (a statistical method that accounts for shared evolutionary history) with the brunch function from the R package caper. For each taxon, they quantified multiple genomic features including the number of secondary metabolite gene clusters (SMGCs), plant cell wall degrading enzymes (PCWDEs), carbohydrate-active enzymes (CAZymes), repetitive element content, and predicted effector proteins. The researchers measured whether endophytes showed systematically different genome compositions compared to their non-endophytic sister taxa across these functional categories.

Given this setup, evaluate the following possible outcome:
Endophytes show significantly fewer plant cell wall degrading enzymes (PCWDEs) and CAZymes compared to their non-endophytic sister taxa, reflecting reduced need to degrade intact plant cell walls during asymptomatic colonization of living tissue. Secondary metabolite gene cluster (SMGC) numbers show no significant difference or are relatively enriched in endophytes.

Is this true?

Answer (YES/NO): NO